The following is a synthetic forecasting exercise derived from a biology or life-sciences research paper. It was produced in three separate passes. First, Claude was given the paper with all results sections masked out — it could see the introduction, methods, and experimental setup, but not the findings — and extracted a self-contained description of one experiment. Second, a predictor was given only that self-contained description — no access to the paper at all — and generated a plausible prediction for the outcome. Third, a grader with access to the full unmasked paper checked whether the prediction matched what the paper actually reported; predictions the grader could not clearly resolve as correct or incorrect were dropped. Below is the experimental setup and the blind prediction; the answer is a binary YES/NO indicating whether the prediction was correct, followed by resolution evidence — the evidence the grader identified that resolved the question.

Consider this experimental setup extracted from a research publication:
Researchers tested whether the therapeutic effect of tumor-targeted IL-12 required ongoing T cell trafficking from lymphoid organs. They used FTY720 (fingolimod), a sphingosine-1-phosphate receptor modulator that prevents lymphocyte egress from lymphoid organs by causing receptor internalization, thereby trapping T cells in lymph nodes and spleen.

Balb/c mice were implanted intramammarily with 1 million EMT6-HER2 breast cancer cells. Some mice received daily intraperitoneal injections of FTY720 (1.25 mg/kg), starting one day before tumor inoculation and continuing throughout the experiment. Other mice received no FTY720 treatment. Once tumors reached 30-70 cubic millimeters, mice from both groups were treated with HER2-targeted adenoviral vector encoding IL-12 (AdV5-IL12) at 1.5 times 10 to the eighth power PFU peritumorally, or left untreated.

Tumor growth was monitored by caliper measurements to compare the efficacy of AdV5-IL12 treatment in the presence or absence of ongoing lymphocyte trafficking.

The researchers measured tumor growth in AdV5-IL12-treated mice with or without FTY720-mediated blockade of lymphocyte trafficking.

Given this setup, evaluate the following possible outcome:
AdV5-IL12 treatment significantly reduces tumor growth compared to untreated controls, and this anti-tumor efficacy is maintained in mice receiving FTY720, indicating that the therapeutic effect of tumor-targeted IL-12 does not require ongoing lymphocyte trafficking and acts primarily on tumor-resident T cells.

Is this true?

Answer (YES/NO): NO